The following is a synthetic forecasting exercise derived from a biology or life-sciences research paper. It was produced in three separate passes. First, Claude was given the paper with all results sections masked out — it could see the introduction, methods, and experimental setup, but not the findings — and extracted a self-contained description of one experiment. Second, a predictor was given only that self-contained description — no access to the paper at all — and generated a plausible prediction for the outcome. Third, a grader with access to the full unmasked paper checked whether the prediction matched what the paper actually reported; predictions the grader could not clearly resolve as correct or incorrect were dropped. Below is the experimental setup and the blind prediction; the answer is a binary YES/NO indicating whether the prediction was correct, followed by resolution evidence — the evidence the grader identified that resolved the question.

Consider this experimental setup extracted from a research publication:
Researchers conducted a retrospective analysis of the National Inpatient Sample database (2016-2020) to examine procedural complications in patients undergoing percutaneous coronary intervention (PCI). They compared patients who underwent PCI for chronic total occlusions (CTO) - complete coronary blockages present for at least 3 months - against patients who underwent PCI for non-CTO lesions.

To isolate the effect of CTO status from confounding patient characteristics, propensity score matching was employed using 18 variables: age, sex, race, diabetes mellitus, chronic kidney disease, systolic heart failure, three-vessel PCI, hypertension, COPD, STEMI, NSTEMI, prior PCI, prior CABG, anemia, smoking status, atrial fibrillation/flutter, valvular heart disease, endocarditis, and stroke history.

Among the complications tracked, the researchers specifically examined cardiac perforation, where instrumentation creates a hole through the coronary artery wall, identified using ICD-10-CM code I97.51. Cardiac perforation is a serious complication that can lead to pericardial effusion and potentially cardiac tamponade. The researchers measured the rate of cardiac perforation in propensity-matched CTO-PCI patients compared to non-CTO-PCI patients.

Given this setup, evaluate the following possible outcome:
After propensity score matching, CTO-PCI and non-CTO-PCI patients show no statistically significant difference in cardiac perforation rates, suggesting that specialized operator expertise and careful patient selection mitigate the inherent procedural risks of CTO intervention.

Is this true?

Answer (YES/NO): NO